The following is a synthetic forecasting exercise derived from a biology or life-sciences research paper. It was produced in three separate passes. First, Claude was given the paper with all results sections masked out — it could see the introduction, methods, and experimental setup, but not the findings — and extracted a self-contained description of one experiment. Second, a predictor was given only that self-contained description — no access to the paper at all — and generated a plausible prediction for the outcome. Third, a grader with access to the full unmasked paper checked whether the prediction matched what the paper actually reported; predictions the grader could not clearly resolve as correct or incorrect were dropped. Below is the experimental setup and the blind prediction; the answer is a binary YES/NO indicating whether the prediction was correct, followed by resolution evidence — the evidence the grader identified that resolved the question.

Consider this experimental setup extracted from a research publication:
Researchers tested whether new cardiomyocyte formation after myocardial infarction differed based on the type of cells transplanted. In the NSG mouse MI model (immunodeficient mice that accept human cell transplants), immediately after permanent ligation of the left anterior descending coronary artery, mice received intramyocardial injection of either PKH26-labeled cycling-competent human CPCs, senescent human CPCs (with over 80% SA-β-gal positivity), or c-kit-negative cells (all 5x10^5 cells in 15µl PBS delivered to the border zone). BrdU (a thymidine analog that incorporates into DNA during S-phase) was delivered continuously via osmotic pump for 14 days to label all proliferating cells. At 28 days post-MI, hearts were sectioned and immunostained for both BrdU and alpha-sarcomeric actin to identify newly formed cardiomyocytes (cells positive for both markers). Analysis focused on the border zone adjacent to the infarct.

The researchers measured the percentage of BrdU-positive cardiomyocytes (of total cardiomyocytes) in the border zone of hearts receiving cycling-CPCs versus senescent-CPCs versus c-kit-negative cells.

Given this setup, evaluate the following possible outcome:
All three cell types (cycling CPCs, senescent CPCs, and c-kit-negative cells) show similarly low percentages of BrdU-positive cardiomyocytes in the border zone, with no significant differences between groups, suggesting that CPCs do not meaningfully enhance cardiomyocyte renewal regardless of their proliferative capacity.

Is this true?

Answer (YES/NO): NO